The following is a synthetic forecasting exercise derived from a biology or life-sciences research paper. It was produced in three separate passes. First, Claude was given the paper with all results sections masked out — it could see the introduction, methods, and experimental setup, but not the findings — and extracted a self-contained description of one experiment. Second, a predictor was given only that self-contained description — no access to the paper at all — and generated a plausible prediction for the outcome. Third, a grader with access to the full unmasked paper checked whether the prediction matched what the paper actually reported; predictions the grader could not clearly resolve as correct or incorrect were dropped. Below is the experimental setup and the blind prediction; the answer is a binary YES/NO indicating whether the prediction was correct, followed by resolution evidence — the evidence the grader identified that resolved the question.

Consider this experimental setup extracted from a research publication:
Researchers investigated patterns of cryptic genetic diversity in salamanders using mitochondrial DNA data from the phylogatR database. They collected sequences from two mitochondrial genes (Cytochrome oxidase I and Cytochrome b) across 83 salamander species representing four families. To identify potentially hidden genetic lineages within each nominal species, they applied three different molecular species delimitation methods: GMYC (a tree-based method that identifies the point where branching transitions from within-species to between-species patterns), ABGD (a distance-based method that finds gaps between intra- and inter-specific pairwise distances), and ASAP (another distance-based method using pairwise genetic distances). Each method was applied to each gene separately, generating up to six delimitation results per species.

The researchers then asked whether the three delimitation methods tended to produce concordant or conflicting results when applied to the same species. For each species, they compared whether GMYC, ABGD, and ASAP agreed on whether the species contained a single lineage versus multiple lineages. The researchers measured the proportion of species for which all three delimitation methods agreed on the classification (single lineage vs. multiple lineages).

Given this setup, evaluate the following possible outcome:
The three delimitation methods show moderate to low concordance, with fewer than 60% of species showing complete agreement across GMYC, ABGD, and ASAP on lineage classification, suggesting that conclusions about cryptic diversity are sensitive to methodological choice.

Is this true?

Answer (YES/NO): NO